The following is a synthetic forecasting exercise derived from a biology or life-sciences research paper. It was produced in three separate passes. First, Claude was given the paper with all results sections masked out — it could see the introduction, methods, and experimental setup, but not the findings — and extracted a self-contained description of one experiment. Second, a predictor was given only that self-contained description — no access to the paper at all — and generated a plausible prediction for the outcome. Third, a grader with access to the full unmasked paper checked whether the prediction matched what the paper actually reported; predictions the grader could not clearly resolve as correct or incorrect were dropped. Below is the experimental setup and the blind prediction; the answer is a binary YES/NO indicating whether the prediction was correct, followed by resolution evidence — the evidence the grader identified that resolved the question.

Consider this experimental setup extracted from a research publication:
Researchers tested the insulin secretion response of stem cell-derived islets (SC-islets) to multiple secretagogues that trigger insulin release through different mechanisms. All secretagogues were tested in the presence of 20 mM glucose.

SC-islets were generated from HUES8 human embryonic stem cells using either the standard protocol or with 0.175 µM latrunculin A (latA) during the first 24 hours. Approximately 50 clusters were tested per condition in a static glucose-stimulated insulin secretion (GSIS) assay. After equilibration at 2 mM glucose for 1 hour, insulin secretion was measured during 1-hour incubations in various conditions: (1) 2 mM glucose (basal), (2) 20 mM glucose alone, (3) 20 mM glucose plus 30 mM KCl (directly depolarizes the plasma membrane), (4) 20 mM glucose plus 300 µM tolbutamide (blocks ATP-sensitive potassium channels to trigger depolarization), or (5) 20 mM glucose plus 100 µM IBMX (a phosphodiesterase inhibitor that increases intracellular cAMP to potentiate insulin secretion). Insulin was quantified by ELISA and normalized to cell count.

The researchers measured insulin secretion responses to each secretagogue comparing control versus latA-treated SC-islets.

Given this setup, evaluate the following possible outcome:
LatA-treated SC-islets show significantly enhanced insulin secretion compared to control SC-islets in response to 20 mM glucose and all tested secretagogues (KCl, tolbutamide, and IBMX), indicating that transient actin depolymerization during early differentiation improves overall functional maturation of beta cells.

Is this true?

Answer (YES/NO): YES